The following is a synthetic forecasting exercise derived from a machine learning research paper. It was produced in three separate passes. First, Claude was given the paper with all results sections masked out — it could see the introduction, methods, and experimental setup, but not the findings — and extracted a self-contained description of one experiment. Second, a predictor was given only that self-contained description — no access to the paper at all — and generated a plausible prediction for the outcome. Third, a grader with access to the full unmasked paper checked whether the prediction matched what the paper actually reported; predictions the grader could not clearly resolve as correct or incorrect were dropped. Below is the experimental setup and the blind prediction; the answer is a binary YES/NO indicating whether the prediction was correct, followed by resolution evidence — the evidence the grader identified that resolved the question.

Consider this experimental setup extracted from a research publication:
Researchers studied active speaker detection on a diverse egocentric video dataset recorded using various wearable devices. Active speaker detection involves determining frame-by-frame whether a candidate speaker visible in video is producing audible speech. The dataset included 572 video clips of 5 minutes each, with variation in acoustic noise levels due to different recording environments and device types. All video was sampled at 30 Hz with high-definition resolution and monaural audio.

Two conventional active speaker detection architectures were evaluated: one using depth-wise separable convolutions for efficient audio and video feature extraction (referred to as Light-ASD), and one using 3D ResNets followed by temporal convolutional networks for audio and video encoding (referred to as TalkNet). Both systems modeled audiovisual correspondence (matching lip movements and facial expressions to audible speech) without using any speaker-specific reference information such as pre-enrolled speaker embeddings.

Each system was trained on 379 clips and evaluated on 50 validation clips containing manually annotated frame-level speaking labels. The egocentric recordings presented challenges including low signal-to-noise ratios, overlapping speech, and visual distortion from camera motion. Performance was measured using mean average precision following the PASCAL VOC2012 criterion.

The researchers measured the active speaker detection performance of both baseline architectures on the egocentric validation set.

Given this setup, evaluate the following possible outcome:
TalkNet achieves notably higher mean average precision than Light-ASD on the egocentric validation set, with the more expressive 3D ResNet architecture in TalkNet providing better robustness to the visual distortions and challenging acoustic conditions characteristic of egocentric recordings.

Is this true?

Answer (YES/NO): NO